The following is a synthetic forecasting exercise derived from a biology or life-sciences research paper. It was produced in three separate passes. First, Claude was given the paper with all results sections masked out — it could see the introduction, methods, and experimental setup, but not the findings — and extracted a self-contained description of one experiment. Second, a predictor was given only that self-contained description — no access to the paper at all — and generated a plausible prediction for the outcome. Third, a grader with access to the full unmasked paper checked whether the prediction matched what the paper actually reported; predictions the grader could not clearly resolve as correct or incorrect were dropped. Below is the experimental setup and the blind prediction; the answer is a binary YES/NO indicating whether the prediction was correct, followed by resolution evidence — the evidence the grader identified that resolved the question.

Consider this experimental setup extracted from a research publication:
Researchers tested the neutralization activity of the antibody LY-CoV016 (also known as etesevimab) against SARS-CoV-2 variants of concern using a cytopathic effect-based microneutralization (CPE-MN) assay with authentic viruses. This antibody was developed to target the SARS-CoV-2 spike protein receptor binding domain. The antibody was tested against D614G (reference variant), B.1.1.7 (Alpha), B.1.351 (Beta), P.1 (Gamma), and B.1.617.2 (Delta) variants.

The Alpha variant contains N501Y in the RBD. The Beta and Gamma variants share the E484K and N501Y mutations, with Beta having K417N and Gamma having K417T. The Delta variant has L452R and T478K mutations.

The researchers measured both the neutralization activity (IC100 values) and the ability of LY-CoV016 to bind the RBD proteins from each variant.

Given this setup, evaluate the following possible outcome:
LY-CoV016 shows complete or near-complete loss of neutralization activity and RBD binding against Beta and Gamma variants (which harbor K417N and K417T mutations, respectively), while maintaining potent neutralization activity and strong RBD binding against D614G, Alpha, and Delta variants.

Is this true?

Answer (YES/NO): NO